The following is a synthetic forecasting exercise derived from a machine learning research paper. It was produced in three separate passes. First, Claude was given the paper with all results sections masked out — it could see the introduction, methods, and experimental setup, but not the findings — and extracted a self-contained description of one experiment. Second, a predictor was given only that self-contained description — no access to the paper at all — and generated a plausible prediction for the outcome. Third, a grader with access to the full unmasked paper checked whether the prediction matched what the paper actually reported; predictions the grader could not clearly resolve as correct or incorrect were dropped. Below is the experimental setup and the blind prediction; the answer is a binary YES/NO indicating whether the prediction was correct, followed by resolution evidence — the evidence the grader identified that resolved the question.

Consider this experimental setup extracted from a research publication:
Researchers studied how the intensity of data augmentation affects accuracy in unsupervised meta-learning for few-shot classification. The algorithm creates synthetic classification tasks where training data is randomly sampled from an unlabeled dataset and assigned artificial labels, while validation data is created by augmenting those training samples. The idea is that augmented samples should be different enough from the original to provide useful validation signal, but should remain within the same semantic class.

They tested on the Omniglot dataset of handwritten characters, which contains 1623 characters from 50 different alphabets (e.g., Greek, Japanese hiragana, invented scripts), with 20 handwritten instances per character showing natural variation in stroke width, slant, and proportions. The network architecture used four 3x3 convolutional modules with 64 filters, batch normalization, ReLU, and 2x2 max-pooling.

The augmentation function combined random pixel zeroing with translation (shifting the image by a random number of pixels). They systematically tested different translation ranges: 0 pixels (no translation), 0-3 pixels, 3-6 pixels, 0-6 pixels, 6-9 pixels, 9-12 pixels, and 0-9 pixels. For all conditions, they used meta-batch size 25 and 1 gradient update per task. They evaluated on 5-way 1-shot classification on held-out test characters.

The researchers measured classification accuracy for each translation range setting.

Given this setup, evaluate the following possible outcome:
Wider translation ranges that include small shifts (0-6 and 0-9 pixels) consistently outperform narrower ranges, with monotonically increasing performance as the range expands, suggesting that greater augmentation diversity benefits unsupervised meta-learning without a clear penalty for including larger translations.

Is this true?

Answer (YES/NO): NO